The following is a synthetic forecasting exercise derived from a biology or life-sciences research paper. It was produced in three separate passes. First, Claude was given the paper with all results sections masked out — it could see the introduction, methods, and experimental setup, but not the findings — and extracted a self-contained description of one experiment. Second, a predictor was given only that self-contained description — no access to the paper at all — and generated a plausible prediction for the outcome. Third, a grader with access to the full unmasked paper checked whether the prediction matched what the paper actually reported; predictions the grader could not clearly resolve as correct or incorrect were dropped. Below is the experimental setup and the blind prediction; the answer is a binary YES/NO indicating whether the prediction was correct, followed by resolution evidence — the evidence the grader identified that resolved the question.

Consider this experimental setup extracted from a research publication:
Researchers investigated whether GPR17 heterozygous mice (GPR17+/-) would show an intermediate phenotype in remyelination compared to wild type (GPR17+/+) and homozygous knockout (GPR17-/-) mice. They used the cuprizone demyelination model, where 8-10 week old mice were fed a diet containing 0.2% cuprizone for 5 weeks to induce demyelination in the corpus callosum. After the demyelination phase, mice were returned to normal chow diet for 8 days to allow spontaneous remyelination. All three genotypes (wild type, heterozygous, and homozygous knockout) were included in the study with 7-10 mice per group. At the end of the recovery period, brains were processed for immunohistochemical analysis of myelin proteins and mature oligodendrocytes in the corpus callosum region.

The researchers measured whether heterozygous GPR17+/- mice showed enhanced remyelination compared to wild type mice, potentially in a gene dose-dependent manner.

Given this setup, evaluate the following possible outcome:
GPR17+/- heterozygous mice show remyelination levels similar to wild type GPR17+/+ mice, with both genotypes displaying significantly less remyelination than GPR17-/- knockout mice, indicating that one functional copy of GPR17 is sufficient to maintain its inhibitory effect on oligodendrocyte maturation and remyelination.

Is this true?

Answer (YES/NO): NO